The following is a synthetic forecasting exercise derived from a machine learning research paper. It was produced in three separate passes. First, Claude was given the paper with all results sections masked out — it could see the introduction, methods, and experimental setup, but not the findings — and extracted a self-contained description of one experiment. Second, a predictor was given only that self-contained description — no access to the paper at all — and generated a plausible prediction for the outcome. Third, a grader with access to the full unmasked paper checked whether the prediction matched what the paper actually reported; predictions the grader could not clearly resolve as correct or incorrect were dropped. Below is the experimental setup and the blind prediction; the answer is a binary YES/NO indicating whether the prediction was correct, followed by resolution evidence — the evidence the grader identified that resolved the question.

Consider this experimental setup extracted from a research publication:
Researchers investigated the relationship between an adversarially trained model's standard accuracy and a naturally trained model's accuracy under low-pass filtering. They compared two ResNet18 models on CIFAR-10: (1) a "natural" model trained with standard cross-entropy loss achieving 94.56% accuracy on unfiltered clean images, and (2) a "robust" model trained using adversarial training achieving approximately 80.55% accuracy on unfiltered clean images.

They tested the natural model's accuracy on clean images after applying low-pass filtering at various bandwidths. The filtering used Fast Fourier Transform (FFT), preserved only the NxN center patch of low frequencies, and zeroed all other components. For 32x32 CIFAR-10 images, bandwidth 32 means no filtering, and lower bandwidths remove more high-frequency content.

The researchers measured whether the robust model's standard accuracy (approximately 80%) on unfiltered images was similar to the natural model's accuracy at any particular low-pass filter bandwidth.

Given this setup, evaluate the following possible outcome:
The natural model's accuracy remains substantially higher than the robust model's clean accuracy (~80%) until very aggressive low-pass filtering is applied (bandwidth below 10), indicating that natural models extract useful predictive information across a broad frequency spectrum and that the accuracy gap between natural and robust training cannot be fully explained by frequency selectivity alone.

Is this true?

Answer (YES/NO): NO